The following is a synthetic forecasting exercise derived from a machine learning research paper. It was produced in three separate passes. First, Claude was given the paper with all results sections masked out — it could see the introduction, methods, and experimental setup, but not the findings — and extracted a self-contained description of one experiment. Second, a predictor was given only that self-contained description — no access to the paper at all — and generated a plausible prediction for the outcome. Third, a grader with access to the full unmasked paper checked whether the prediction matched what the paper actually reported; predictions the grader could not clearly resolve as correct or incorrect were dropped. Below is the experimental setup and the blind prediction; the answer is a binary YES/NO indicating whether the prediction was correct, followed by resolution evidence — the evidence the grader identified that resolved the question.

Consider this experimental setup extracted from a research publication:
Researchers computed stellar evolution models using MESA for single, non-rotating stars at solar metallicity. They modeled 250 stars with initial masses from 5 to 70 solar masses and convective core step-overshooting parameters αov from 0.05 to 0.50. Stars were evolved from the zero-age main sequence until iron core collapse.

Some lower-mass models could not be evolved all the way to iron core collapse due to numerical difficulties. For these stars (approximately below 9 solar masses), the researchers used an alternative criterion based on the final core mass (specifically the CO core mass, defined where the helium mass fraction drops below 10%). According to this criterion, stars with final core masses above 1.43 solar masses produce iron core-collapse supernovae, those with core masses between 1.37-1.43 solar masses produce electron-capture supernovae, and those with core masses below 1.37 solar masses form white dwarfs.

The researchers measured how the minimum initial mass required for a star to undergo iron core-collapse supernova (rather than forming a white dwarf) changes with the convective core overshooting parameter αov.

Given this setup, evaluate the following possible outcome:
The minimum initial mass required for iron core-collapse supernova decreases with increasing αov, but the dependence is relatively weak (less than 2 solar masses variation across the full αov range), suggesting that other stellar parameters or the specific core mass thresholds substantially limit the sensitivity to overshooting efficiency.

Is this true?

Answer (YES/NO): NO